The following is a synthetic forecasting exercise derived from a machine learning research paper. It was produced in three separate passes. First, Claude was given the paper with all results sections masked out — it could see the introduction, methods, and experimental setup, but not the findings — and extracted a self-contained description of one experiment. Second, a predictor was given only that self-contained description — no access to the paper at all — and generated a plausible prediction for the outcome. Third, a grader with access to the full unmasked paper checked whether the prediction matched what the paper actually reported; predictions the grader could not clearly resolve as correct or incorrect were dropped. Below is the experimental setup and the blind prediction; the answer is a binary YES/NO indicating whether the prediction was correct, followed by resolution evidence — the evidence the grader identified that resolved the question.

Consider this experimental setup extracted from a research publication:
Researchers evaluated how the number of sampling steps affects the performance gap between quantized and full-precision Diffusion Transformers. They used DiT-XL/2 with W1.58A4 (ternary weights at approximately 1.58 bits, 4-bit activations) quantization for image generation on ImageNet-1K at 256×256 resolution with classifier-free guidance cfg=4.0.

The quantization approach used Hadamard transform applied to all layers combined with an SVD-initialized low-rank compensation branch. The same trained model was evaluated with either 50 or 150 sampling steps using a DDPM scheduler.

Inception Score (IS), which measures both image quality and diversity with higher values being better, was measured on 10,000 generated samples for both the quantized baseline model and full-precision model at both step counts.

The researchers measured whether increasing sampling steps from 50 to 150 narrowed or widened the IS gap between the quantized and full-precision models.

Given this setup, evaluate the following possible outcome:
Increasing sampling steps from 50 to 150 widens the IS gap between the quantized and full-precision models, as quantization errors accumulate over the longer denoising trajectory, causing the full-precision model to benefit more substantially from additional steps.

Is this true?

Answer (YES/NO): NO